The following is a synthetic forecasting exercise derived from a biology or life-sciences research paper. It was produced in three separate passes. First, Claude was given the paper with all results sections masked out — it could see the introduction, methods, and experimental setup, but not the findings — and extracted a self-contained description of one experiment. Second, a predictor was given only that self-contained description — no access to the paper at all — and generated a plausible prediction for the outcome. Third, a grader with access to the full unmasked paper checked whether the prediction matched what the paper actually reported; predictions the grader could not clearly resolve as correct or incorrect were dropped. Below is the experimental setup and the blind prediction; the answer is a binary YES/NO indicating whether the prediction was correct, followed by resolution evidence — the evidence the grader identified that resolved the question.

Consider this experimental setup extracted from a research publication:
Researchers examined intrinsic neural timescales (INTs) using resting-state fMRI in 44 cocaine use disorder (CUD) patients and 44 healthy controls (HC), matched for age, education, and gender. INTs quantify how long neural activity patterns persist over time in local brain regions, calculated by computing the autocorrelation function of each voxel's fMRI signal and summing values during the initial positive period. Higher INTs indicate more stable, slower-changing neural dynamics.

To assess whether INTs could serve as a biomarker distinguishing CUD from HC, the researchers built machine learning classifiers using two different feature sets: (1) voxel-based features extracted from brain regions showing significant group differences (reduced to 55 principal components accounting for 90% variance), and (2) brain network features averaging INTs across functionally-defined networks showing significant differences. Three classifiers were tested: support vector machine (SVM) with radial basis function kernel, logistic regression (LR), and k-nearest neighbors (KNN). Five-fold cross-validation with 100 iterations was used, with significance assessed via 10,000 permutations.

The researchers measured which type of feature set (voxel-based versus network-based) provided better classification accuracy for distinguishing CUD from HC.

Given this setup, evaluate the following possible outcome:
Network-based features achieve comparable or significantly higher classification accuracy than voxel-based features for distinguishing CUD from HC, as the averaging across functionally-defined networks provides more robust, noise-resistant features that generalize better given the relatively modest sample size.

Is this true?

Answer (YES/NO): NO